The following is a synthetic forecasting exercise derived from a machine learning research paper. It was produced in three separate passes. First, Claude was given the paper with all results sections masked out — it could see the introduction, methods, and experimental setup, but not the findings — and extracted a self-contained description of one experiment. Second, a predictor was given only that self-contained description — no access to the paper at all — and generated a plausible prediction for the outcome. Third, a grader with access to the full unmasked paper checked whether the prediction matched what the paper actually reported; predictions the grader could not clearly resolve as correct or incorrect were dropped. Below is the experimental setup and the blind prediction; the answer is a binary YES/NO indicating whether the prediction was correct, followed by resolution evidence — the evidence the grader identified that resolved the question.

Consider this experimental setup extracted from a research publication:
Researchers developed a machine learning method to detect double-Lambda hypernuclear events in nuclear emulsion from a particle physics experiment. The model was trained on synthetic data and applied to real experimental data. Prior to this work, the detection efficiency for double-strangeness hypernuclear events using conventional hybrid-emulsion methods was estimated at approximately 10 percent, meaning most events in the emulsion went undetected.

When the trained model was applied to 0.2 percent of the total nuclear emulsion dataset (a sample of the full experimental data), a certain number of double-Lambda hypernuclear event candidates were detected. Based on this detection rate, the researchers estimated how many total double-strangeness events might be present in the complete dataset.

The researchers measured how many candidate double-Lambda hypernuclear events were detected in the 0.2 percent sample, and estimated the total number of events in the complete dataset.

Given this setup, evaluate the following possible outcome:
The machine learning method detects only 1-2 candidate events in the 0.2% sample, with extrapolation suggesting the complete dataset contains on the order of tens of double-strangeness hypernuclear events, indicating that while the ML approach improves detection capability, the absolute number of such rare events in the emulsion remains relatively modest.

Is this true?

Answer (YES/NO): NO